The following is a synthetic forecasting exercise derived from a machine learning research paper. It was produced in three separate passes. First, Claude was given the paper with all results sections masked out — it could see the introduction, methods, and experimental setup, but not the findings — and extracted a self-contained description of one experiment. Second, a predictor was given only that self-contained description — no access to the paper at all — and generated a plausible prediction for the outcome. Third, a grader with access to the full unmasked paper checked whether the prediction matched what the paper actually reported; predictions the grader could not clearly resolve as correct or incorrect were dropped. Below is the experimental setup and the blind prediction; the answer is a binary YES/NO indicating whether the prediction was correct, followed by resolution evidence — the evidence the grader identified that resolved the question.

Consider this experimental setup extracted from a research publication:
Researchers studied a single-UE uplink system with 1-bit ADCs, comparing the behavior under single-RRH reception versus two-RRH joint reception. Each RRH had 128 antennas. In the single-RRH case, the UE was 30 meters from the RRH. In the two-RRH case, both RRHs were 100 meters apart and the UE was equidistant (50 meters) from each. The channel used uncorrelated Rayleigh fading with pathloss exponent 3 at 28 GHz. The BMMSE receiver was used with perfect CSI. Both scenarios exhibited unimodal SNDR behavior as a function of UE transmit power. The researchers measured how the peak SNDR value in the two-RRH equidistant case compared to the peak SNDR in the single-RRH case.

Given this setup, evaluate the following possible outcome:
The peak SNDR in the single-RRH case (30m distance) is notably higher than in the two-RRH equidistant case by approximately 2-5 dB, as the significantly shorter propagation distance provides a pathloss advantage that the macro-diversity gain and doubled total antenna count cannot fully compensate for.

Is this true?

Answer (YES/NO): NO